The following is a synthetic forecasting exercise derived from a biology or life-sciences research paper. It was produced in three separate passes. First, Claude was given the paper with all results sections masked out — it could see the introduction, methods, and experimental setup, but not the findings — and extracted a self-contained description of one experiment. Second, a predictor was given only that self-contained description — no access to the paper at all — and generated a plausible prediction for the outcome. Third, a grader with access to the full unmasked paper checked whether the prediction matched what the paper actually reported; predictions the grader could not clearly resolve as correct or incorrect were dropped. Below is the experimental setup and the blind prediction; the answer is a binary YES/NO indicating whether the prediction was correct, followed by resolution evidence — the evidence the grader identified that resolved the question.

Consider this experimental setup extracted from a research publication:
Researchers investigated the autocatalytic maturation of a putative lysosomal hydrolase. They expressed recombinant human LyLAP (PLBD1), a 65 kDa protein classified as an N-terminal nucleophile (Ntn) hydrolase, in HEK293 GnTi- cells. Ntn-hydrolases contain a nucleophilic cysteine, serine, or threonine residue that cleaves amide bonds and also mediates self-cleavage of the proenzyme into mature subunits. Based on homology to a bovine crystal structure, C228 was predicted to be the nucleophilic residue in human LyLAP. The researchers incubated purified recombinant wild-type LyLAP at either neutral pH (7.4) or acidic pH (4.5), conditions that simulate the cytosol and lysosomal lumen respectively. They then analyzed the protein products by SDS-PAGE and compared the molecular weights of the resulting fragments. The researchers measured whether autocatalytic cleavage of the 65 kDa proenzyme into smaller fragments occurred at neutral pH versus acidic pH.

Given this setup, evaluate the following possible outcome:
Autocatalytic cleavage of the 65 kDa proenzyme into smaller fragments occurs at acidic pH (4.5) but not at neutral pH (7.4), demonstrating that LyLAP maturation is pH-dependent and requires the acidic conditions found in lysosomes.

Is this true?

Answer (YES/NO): YES